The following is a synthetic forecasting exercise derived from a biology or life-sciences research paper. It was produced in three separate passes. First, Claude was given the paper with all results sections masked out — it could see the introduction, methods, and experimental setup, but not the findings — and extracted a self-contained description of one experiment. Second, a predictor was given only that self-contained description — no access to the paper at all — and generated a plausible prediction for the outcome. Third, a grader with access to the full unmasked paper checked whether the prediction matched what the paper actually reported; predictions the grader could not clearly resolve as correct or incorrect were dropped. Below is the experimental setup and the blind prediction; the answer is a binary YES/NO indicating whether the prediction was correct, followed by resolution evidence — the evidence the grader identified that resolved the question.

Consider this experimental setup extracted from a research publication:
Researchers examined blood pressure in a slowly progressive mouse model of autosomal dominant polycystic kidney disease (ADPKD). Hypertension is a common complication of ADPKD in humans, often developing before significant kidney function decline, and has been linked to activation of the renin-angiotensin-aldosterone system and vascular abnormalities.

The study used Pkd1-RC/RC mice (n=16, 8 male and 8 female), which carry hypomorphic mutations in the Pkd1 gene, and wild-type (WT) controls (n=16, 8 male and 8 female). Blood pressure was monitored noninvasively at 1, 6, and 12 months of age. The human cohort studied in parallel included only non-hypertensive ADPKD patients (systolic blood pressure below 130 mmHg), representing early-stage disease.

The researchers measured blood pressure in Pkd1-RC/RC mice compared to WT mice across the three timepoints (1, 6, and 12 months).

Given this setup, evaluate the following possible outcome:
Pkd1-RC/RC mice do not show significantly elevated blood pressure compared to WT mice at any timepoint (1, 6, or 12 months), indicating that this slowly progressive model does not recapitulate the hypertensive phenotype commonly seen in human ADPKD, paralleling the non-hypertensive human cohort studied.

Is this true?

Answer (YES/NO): NO